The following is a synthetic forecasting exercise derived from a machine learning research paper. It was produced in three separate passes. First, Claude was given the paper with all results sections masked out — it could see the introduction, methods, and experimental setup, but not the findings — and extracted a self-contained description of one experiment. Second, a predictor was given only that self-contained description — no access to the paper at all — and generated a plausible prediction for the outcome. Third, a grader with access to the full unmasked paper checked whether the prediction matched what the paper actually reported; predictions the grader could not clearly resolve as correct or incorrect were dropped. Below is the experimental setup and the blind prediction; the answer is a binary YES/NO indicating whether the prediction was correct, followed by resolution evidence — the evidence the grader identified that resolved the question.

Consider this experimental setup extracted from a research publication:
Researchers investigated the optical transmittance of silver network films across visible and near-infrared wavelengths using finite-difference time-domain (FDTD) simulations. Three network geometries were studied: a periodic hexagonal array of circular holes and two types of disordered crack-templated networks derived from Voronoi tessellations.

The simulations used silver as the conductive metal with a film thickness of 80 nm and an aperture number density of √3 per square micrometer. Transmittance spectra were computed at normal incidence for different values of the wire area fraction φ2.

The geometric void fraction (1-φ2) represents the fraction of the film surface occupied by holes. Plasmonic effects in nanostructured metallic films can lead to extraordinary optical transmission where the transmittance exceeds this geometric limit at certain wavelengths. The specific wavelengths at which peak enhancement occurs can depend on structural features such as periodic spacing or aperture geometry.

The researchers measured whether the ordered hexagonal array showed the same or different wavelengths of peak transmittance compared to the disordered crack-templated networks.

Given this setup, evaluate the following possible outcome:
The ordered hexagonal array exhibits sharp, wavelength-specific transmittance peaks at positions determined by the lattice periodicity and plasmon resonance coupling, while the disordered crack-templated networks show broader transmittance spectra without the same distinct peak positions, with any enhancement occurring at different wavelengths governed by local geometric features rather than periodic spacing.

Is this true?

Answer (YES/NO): YES